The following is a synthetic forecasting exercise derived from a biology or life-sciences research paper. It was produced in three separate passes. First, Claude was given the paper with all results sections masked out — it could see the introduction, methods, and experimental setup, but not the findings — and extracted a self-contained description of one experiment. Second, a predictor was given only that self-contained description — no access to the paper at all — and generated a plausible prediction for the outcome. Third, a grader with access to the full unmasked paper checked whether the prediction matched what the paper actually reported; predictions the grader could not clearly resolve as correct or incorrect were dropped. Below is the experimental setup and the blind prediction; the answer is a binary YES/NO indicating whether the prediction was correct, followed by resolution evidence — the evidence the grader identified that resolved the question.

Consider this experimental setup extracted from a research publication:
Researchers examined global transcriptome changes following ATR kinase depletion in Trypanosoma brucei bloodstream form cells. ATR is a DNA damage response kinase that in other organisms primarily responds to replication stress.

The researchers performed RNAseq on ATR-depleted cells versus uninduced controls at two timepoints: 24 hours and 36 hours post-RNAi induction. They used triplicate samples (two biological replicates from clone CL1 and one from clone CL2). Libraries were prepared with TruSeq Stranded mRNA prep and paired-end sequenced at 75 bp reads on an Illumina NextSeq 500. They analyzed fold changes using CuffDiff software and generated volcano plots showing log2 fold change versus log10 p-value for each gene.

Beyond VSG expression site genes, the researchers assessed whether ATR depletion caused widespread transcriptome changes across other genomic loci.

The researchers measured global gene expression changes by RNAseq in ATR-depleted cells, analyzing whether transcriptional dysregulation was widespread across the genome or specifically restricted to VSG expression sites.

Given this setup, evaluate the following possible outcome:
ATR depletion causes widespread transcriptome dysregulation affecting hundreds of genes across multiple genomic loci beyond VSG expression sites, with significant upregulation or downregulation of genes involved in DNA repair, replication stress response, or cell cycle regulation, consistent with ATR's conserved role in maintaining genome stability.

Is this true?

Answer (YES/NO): NO